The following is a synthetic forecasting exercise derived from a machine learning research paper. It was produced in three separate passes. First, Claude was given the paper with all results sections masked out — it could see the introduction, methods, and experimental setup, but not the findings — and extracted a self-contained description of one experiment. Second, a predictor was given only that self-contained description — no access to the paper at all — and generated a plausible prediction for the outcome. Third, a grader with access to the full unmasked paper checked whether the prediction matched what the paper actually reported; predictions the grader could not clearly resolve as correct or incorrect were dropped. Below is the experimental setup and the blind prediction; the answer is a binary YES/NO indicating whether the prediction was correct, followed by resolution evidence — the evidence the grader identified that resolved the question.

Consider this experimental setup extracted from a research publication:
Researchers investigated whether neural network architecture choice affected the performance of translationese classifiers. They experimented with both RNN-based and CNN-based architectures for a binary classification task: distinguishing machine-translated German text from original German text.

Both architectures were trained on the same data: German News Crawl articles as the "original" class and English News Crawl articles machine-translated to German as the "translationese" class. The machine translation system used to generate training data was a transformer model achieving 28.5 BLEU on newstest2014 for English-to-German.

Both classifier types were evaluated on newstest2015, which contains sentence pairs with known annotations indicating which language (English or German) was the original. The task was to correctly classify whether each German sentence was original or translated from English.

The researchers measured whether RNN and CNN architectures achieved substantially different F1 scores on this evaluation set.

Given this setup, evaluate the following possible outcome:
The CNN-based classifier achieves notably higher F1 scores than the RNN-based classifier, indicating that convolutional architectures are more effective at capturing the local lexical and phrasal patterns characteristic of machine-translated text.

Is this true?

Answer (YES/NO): NO